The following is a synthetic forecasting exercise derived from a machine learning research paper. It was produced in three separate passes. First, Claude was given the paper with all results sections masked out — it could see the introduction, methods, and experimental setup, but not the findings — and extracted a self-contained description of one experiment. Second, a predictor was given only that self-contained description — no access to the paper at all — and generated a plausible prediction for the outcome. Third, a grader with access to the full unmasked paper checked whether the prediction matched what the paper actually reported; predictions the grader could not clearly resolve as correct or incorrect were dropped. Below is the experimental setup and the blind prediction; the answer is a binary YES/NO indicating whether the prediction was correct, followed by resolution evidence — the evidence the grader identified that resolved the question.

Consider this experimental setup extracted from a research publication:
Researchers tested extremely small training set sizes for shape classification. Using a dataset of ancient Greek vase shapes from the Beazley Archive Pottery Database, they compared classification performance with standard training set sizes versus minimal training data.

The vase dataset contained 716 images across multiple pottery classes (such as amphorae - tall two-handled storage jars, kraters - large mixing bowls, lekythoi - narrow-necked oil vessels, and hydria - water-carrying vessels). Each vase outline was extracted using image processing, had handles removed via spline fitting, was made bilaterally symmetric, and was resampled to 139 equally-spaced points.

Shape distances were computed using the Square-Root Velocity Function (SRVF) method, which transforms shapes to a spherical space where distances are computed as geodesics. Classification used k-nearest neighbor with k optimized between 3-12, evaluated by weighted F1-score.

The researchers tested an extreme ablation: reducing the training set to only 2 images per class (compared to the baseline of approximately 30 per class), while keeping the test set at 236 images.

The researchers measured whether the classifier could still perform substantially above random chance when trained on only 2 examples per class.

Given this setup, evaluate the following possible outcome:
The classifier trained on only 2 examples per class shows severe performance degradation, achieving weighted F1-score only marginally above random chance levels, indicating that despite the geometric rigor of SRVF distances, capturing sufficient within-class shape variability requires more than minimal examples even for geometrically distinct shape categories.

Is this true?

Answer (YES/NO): NO